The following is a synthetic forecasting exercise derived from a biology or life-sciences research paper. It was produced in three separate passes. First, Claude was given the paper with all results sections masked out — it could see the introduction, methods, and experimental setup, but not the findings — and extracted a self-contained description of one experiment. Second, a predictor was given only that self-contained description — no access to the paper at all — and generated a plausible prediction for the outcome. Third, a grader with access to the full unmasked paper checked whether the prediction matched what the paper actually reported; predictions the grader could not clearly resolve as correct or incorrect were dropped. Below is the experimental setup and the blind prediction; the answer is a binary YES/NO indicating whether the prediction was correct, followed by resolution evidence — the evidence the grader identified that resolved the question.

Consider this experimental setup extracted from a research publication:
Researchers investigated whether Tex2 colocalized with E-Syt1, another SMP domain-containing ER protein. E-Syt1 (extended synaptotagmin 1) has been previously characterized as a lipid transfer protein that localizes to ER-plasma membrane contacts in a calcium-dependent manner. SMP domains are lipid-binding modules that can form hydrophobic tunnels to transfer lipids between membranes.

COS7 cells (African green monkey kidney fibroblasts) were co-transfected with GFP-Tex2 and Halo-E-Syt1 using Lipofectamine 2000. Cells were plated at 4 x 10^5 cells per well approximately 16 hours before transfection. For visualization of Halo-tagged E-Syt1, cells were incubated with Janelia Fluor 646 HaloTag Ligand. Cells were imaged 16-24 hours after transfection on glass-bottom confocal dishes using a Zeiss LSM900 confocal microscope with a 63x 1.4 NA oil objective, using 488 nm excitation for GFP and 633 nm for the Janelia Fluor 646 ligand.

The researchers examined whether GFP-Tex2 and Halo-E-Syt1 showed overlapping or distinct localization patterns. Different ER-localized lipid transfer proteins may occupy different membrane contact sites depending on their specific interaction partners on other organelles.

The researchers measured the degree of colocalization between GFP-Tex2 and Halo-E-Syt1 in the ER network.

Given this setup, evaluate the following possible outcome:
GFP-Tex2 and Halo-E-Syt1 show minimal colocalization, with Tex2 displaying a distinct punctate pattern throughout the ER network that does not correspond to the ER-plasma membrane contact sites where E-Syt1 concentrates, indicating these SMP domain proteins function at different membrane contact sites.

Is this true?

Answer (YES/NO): NO